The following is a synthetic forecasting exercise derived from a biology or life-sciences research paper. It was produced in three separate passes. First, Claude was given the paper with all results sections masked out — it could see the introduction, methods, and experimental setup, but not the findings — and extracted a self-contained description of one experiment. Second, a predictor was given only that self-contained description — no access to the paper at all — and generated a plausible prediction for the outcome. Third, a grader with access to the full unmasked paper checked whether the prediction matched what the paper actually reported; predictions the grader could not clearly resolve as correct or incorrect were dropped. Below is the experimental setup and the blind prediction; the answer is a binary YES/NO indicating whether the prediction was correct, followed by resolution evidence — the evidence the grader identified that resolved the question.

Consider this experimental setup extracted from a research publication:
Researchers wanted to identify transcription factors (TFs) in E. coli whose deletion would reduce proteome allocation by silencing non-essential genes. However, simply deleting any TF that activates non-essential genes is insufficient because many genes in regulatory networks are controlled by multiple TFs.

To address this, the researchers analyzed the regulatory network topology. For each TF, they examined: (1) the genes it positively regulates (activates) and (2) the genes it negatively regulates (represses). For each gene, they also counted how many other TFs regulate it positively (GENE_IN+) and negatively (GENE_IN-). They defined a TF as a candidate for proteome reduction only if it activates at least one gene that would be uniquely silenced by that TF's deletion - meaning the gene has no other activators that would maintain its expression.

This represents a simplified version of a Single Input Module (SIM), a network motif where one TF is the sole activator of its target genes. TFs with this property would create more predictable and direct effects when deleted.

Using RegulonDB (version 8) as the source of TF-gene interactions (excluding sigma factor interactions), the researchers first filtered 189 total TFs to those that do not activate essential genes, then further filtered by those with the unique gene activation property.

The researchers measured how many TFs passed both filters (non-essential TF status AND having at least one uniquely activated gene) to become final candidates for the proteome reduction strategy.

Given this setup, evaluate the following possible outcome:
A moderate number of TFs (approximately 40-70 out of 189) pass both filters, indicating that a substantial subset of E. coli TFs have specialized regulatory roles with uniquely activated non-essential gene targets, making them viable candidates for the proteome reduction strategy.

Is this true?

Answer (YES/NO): NO